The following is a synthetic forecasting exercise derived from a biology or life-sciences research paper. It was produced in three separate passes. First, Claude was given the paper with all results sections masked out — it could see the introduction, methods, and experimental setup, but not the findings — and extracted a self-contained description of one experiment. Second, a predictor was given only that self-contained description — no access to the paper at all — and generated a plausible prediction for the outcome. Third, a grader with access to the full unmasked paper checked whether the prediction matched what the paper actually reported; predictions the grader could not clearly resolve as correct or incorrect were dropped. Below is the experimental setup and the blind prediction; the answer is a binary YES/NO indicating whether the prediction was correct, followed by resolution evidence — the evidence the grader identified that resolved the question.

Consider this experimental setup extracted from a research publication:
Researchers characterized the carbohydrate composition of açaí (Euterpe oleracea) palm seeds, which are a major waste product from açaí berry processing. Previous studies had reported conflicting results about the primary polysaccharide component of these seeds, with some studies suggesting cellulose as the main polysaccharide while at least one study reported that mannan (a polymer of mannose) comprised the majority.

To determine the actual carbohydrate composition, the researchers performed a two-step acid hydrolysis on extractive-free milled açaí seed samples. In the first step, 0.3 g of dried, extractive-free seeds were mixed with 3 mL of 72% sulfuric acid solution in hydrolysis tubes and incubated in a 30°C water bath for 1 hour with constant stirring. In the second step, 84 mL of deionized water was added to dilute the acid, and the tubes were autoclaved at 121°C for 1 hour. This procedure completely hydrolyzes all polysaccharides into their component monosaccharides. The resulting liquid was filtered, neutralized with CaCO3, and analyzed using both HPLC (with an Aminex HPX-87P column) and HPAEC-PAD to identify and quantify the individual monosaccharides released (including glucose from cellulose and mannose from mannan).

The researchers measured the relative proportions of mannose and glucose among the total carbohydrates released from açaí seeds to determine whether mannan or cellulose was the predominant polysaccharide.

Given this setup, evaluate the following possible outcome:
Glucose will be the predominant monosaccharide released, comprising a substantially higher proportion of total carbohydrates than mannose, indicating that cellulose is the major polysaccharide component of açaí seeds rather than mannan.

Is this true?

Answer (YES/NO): NO